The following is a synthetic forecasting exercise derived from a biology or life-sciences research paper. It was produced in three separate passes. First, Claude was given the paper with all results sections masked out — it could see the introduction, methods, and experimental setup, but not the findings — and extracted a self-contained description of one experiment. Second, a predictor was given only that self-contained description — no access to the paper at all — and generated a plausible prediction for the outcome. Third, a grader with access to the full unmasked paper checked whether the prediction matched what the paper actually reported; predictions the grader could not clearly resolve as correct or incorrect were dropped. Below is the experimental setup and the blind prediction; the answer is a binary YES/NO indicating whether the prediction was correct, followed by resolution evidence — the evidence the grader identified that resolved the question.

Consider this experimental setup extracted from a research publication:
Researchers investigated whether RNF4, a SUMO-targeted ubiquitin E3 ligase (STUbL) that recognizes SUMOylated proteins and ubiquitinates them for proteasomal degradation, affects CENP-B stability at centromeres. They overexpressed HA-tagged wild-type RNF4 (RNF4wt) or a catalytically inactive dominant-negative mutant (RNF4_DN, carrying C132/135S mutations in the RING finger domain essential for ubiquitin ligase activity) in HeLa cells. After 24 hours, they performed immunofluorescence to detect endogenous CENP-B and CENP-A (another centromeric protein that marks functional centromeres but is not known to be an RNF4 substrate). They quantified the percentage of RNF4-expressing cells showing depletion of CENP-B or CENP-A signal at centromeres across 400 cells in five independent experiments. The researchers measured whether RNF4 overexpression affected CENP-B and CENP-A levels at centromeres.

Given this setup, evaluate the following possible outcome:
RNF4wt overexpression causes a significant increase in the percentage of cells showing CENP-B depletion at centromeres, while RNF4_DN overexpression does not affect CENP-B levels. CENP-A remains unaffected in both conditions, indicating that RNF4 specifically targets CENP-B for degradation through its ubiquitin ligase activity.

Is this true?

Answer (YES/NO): YES